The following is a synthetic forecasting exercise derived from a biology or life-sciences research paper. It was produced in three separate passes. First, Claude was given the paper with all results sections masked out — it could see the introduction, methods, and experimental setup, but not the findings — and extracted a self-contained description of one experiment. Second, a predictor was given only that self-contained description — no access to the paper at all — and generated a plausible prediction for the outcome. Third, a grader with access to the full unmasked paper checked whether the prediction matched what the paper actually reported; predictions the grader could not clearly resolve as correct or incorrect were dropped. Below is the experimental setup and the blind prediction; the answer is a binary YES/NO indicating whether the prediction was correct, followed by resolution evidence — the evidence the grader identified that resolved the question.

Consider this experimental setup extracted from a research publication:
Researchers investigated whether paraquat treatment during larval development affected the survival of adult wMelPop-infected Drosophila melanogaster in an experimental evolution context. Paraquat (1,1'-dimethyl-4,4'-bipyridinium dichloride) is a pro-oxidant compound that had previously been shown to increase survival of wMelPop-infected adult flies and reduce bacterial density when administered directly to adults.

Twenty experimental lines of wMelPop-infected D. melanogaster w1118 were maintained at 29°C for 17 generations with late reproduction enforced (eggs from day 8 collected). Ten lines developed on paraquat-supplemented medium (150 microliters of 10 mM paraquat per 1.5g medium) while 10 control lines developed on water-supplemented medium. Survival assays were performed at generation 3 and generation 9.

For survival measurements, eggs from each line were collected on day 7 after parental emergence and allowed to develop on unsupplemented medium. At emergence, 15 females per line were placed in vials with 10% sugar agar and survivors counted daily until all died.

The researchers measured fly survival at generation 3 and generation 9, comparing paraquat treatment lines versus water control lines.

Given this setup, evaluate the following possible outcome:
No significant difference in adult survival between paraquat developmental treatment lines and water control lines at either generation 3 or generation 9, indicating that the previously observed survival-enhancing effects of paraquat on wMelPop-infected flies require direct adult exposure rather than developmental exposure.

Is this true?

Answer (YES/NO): YES